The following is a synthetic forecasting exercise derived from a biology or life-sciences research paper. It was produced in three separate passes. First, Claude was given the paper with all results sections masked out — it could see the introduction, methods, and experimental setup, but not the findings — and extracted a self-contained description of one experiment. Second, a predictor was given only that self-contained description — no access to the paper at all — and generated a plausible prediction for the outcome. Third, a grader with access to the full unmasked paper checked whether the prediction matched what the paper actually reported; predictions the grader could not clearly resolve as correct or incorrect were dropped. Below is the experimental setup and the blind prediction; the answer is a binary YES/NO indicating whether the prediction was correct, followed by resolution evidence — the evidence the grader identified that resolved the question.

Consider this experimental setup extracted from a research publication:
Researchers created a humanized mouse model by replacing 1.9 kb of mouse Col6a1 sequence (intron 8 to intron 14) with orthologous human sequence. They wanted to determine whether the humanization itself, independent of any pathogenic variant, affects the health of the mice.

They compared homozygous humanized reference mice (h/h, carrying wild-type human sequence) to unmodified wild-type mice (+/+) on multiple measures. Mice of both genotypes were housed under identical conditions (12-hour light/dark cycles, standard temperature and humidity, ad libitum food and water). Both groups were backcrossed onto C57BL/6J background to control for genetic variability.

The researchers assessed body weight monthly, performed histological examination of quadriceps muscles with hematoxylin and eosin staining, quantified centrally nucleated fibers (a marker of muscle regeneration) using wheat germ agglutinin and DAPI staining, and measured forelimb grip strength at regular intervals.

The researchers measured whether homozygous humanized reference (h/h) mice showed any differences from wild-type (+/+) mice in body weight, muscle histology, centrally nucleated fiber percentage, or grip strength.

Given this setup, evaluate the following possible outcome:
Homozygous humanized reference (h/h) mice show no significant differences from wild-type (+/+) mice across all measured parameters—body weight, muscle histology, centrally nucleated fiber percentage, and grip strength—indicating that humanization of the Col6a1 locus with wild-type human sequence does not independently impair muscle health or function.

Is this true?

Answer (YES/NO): YES